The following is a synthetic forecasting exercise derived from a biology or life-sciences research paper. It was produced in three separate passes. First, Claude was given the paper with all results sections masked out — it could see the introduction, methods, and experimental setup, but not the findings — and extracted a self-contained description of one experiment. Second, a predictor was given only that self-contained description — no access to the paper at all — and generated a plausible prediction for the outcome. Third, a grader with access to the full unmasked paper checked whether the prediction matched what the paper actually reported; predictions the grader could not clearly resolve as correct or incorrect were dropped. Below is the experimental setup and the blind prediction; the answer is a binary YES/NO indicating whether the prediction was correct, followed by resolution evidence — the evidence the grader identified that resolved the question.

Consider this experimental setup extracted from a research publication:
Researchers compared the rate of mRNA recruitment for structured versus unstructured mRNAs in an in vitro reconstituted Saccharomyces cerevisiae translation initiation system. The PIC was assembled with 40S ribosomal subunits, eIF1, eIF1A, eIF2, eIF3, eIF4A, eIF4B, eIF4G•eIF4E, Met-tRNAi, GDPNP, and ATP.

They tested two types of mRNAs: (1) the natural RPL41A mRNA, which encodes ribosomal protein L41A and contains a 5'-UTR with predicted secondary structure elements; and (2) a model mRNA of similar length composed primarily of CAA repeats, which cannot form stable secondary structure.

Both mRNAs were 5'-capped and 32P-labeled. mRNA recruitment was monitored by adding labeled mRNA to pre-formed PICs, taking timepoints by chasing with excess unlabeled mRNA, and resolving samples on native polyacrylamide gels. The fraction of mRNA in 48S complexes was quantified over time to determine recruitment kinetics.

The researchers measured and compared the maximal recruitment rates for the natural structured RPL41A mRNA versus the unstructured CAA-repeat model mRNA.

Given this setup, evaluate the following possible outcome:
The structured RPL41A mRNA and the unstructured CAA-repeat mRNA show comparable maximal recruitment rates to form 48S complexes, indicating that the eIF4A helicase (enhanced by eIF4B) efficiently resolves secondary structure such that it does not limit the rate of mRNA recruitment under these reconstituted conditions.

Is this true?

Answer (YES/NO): NO